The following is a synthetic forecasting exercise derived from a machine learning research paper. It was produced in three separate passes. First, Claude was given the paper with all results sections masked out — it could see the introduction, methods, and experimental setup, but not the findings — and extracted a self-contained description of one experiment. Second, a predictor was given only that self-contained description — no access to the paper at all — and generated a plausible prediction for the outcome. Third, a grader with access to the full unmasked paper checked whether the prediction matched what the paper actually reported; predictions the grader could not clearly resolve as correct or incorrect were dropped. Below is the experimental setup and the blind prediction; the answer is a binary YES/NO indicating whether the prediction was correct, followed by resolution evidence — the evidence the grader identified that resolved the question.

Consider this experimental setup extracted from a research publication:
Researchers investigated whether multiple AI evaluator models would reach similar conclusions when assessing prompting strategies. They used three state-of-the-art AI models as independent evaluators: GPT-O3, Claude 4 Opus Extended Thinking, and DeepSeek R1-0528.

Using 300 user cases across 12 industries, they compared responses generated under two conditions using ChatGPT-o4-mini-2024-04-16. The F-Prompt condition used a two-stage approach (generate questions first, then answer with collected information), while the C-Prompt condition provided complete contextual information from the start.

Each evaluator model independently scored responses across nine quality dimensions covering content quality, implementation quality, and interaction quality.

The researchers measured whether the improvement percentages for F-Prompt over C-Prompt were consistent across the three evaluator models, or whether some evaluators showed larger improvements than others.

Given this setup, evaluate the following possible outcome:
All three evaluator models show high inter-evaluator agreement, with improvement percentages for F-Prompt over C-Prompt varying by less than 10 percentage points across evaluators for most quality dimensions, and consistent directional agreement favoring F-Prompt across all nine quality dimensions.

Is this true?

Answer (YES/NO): YES